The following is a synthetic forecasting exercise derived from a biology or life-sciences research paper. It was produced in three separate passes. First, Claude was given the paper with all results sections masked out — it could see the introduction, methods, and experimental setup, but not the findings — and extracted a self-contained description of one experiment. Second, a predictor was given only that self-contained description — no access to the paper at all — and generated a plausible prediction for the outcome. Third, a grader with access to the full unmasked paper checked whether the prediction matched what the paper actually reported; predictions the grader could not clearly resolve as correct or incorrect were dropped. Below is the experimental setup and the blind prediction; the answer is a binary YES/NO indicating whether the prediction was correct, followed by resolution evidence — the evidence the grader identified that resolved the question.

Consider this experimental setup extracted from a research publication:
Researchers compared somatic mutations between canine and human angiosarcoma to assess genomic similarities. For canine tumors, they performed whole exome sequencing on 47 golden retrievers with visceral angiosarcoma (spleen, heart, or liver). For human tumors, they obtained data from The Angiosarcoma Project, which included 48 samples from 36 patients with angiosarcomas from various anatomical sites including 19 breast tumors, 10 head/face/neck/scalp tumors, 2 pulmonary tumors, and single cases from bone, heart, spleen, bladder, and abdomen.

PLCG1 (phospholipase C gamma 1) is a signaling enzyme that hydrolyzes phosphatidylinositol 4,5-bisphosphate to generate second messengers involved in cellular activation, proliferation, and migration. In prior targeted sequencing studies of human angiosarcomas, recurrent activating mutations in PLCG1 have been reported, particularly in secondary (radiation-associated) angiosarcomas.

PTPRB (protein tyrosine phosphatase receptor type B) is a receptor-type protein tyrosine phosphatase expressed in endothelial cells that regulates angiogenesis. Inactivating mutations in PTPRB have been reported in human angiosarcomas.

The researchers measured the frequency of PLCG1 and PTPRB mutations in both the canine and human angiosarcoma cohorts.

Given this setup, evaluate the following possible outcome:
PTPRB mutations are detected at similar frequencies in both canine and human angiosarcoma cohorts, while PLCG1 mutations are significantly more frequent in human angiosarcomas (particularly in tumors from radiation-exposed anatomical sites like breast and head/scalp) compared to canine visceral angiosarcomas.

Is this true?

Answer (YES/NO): NO